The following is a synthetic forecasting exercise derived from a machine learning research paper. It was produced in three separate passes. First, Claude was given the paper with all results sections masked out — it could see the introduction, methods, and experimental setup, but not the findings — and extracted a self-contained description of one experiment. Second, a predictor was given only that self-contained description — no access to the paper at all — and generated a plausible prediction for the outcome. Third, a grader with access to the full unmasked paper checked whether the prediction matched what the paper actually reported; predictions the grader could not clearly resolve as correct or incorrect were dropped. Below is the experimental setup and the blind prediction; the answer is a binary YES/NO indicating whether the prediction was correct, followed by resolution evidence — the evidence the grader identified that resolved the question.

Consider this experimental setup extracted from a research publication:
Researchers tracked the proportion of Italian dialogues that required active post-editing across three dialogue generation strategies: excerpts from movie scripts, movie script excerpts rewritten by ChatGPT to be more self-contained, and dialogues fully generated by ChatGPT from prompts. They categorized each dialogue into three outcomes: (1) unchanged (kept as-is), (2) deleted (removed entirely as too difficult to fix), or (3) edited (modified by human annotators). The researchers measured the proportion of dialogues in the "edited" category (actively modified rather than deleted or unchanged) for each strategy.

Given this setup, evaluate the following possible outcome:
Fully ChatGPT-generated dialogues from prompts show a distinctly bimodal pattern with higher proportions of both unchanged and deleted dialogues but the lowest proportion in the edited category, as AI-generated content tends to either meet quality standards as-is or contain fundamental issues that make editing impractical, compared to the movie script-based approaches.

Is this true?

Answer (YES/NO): NO